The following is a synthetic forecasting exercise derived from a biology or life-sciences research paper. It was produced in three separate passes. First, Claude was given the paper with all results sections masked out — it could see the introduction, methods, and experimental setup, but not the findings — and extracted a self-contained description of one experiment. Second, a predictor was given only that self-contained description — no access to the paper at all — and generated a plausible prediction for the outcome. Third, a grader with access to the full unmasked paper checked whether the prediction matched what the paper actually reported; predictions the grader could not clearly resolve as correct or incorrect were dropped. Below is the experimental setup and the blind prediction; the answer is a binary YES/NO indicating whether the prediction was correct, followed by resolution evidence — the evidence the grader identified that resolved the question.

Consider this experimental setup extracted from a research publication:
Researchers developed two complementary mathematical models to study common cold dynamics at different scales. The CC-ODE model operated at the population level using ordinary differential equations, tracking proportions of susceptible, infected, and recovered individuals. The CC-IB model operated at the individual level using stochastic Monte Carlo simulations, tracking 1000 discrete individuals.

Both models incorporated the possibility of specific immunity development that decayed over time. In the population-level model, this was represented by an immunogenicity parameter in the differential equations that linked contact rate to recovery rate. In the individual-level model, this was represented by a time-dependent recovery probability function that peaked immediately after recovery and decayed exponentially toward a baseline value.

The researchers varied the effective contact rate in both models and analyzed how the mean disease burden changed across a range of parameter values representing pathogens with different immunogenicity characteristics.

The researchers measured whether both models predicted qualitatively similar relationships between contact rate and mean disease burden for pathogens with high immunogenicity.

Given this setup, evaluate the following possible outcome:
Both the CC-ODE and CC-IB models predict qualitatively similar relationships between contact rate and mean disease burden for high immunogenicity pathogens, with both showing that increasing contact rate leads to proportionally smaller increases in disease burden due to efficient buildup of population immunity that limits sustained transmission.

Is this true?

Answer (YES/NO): NO